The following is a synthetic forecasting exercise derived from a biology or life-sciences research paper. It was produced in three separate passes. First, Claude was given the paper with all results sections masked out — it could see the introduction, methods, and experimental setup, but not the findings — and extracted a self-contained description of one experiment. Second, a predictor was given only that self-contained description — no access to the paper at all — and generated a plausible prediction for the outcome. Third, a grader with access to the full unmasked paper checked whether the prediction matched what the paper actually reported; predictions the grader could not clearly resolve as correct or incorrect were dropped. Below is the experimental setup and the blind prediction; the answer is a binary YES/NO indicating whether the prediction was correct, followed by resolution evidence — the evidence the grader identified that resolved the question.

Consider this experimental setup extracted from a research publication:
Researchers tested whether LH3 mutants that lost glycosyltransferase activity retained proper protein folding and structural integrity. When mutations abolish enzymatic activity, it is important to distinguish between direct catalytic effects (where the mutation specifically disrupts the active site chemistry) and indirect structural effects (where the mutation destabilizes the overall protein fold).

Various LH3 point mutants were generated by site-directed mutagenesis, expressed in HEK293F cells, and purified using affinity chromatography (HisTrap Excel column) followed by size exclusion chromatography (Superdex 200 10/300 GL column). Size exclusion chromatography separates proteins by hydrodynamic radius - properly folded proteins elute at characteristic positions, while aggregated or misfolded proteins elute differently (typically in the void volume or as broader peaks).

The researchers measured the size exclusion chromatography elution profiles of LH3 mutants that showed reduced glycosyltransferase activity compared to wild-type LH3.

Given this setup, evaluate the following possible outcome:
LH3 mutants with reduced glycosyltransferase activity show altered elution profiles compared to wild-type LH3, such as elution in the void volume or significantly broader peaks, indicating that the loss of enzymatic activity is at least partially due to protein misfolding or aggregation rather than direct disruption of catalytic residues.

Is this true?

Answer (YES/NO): NO